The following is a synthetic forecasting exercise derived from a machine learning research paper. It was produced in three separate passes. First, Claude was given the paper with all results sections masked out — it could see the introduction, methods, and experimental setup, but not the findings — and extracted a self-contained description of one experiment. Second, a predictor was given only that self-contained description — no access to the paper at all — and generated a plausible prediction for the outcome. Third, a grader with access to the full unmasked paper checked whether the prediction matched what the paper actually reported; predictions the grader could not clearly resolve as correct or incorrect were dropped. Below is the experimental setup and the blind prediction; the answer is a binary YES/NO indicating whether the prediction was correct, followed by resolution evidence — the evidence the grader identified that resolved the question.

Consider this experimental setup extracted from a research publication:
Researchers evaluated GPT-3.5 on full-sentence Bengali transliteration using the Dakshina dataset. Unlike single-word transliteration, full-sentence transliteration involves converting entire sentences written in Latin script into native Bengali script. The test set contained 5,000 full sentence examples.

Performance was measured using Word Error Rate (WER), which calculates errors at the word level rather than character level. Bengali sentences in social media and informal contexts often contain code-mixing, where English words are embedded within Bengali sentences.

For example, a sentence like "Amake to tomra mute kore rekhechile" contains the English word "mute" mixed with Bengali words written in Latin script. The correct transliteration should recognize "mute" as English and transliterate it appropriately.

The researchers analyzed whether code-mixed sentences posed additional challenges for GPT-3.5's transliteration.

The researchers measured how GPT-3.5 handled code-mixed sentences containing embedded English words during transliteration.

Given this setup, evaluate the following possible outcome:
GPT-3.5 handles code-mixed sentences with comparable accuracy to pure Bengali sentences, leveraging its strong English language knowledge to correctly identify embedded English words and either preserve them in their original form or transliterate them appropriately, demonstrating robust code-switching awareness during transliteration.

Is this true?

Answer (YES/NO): NO